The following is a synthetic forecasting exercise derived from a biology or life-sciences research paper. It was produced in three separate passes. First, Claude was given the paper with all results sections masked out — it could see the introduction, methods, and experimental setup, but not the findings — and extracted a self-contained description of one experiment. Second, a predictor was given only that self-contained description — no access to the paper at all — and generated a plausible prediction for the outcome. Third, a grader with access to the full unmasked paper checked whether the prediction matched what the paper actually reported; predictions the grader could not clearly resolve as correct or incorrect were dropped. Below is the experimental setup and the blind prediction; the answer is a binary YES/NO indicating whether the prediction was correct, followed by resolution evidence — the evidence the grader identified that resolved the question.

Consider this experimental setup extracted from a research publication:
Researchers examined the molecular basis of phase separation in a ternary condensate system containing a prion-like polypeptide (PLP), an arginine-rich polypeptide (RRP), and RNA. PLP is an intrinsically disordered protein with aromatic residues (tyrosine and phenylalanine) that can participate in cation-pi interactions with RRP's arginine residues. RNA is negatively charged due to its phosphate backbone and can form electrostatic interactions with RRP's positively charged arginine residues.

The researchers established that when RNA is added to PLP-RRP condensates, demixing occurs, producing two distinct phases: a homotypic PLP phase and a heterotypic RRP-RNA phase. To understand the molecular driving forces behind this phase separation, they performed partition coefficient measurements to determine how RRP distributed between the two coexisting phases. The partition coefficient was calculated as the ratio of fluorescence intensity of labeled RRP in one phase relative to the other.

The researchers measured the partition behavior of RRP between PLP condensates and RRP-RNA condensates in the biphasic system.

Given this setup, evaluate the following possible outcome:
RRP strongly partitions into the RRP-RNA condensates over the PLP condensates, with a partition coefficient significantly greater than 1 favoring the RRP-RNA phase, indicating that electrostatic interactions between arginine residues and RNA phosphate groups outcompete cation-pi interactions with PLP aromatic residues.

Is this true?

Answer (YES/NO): YES